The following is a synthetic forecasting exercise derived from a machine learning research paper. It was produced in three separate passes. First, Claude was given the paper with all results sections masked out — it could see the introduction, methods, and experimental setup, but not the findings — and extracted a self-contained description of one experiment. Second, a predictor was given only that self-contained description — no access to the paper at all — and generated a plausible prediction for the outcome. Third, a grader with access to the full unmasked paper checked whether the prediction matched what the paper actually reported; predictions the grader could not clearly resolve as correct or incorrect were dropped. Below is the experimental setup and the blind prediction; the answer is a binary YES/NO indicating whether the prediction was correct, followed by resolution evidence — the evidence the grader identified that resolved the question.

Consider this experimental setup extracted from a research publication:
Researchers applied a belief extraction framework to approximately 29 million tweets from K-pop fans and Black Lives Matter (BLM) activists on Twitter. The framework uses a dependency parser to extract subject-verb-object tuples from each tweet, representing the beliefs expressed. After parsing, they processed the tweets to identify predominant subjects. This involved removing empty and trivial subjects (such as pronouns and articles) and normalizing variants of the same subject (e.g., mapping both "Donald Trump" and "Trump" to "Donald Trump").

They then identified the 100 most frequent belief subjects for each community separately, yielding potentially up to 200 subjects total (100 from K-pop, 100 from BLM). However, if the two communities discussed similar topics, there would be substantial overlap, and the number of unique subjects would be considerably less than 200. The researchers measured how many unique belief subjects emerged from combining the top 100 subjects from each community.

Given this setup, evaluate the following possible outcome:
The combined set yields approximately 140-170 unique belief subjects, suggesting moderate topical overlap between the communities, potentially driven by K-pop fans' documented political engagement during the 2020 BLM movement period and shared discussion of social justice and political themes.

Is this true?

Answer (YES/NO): NO